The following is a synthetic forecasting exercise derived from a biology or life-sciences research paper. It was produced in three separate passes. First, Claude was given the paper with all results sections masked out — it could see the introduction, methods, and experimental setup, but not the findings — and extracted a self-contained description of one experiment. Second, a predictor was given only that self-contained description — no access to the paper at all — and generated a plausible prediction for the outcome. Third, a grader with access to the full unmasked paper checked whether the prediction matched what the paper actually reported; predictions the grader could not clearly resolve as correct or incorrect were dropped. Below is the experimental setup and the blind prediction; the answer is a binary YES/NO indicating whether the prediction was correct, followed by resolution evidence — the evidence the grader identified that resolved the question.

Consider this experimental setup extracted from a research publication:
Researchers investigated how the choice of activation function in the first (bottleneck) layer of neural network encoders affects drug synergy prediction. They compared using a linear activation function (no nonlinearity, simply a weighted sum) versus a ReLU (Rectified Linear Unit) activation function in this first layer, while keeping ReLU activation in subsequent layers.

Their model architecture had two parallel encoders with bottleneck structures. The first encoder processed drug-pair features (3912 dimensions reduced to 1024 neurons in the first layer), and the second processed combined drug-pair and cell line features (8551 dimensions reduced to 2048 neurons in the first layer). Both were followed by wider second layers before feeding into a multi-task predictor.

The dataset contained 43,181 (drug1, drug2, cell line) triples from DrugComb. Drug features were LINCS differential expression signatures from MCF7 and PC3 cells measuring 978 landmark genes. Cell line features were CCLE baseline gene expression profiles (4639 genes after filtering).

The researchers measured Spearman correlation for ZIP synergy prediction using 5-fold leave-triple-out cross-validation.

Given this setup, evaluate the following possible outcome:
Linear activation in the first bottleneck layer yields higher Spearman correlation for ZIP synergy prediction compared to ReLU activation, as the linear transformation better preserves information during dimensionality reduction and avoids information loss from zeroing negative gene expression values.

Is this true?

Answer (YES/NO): YES